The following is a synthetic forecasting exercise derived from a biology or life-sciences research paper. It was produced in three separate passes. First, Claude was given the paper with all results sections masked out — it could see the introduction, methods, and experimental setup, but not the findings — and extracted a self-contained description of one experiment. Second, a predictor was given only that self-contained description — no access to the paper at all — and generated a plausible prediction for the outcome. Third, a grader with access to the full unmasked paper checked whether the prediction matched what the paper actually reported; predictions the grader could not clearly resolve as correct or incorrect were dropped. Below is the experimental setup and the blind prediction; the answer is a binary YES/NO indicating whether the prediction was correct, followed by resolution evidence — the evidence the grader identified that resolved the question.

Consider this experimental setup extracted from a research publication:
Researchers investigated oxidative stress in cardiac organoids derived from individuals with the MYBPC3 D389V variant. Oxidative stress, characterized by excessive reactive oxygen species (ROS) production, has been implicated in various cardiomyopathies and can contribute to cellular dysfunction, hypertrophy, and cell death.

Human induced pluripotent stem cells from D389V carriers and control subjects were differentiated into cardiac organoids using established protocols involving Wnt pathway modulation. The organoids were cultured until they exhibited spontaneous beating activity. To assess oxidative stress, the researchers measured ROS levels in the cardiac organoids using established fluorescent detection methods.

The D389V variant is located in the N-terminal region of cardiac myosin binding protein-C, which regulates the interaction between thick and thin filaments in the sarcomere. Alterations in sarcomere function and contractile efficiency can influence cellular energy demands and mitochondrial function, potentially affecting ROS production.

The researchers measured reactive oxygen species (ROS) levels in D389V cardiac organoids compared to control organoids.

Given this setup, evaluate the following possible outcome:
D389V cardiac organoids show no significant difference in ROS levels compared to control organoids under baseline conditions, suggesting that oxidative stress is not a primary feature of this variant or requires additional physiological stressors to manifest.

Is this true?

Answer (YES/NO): NO